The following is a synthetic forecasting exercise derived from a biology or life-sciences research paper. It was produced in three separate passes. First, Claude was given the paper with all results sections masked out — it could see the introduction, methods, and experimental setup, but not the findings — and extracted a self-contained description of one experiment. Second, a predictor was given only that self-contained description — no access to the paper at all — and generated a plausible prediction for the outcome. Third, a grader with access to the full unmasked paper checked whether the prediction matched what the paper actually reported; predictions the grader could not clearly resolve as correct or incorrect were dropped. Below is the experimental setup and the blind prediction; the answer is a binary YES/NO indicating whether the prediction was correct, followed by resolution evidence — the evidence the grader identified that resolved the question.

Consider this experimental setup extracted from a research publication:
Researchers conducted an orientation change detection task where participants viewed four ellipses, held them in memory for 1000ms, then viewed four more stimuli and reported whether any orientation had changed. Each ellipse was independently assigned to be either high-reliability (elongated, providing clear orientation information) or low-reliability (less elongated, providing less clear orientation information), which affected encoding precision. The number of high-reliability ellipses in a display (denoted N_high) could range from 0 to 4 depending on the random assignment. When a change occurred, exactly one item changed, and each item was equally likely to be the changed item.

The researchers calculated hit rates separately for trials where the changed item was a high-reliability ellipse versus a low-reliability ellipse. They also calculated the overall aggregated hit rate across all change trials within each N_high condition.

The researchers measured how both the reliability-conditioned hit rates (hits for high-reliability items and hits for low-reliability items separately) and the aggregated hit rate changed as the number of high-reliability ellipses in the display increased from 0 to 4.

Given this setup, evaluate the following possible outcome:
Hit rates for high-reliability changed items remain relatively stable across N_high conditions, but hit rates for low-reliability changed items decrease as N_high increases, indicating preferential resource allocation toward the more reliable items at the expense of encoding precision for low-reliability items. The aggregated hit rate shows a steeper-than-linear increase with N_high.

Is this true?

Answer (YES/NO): NO